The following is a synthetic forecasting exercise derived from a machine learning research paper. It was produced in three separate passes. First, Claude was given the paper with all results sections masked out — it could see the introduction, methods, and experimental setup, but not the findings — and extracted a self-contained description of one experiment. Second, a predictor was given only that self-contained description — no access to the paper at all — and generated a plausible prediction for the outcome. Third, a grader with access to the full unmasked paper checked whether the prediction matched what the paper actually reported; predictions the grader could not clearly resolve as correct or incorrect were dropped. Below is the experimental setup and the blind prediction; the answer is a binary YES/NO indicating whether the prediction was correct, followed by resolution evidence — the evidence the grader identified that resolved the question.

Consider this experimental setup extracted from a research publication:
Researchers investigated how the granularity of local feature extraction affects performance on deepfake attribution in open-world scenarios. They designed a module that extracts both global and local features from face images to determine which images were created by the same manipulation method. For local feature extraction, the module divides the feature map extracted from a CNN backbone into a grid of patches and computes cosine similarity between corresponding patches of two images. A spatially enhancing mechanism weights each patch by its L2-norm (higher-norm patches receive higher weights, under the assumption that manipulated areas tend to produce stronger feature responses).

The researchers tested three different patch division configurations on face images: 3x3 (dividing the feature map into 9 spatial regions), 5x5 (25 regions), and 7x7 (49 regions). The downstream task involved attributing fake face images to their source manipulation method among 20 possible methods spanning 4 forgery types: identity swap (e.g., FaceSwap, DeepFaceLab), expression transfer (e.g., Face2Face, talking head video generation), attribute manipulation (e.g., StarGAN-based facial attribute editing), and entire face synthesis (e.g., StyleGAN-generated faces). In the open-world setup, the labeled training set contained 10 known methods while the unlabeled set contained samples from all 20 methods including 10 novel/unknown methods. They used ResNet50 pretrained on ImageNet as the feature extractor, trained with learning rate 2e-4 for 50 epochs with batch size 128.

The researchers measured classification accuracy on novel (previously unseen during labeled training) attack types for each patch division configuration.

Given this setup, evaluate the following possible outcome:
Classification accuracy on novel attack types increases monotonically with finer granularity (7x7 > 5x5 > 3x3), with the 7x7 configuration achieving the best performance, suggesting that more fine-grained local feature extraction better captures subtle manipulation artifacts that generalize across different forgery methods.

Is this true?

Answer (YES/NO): NO